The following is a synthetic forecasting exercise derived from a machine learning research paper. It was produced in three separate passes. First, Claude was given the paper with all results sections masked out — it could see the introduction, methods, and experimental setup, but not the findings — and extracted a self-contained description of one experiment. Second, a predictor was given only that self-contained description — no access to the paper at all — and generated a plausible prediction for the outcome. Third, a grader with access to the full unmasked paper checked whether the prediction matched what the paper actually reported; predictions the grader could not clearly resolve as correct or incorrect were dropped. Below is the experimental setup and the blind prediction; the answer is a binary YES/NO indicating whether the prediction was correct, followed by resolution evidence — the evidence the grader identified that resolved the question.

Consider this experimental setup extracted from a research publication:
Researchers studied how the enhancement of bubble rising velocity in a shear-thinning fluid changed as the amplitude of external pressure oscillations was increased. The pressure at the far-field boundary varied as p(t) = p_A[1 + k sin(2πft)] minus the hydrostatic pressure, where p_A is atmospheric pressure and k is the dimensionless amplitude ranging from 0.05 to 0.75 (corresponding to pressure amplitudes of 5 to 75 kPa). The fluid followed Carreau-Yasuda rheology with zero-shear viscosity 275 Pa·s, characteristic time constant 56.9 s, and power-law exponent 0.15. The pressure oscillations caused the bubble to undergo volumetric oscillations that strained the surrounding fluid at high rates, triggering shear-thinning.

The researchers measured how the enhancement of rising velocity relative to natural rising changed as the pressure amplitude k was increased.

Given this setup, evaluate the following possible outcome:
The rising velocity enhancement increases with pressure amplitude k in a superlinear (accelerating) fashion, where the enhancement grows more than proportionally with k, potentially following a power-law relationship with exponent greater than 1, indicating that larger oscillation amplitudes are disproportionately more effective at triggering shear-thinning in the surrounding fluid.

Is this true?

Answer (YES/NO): NO